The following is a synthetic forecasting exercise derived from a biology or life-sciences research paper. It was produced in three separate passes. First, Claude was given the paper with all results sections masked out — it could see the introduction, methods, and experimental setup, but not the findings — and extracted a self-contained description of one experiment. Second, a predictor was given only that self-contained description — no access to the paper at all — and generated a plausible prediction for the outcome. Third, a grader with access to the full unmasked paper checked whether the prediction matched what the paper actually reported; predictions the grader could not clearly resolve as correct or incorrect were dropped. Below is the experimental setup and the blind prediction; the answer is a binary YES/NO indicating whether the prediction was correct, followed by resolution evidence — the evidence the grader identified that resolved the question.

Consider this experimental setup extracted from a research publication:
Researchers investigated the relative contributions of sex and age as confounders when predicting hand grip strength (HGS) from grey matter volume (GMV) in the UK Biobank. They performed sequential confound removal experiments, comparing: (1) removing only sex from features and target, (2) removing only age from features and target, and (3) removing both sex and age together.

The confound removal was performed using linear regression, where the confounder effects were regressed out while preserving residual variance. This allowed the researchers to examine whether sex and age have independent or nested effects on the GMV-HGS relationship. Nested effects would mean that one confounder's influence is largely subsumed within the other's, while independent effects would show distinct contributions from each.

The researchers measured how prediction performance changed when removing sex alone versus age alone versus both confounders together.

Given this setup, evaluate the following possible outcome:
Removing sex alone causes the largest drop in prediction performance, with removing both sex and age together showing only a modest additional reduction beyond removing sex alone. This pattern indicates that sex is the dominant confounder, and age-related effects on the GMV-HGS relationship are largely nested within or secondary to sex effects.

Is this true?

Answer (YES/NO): NO